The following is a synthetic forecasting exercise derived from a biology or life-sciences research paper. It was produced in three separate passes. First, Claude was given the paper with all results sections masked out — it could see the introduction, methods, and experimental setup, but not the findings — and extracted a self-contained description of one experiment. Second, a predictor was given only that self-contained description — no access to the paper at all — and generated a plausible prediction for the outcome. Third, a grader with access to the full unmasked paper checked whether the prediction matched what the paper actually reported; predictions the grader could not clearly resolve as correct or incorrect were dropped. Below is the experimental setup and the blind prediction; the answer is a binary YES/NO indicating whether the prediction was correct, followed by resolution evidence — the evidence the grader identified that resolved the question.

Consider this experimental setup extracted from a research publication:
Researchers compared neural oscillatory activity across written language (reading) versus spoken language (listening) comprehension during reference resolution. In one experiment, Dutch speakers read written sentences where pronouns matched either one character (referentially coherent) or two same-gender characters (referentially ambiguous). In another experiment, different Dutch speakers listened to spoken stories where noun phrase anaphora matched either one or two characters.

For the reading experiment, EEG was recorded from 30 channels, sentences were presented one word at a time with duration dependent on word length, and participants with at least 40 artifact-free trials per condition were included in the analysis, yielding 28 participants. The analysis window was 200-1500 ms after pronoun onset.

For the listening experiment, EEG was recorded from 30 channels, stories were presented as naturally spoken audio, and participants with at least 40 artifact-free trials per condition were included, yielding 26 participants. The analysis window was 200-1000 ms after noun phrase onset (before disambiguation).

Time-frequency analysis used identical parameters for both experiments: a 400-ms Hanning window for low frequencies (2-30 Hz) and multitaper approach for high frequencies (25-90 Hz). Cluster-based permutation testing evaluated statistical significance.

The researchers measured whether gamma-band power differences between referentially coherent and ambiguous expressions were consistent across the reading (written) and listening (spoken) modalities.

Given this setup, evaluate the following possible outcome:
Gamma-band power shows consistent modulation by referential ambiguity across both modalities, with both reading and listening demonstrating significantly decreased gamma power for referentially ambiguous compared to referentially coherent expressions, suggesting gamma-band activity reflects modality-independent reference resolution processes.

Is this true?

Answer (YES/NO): YES